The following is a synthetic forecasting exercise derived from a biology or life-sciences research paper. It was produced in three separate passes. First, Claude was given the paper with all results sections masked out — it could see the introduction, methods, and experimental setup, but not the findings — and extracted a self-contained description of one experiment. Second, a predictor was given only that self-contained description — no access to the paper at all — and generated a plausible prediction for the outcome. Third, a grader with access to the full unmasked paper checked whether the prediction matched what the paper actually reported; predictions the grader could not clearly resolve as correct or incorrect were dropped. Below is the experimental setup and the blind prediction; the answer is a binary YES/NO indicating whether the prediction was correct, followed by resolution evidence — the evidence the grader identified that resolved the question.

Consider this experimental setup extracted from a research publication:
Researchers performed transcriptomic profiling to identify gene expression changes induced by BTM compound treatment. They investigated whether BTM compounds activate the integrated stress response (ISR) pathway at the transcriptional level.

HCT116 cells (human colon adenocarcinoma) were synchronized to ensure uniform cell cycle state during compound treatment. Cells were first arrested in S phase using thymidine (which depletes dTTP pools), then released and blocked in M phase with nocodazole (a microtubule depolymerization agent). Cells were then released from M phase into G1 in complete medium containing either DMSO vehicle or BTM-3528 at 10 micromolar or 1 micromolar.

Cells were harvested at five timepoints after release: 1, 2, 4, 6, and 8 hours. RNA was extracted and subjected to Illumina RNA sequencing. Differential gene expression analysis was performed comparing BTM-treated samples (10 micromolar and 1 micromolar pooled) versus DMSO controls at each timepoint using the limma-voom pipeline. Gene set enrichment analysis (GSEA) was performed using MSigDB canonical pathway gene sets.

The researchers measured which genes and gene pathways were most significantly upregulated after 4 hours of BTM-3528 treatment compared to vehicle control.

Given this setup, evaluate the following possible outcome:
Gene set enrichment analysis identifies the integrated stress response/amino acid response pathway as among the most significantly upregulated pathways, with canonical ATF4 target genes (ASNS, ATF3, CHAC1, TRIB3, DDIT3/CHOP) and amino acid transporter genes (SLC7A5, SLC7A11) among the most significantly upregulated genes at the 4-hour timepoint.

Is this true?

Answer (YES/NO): YES